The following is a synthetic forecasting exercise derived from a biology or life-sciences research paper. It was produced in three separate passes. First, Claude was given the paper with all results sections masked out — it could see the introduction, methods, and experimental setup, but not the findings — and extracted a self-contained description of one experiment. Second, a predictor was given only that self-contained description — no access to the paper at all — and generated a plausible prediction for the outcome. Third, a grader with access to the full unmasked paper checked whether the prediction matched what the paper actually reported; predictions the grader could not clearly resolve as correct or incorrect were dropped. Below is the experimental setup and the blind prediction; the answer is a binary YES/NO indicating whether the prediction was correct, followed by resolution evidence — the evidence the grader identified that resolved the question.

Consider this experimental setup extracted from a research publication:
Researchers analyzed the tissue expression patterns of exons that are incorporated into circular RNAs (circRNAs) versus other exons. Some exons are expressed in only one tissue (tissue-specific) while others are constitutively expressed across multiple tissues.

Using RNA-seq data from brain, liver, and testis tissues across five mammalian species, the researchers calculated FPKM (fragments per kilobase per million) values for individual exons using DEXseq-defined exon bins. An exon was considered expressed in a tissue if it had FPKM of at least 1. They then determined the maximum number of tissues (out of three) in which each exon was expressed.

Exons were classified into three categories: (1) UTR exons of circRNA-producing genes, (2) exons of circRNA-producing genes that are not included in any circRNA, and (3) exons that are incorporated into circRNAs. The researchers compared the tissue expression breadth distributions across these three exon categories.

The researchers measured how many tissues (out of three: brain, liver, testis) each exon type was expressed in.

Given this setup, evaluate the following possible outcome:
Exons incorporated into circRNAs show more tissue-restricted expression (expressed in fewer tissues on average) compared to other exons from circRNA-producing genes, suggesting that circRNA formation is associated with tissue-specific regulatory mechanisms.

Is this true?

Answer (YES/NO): NO